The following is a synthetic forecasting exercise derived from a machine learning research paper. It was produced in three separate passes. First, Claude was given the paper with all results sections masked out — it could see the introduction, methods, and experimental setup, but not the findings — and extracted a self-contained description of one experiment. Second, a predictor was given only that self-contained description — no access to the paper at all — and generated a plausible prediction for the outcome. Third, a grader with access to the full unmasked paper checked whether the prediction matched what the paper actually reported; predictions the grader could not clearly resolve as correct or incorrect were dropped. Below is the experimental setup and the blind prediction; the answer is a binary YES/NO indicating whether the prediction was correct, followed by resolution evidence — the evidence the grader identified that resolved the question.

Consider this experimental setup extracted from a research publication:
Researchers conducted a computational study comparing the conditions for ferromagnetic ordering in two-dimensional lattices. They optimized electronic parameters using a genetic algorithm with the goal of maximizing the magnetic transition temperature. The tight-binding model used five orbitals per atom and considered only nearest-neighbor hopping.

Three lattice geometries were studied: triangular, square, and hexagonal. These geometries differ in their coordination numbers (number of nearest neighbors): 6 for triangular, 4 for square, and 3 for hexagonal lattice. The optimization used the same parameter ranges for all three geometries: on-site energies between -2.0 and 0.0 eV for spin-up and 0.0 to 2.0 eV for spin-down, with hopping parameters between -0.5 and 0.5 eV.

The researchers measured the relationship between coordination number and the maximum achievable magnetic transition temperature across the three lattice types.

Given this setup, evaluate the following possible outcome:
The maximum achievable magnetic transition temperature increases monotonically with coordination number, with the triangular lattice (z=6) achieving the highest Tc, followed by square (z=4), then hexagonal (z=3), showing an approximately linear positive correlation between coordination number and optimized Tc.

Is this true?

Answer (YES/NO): YES